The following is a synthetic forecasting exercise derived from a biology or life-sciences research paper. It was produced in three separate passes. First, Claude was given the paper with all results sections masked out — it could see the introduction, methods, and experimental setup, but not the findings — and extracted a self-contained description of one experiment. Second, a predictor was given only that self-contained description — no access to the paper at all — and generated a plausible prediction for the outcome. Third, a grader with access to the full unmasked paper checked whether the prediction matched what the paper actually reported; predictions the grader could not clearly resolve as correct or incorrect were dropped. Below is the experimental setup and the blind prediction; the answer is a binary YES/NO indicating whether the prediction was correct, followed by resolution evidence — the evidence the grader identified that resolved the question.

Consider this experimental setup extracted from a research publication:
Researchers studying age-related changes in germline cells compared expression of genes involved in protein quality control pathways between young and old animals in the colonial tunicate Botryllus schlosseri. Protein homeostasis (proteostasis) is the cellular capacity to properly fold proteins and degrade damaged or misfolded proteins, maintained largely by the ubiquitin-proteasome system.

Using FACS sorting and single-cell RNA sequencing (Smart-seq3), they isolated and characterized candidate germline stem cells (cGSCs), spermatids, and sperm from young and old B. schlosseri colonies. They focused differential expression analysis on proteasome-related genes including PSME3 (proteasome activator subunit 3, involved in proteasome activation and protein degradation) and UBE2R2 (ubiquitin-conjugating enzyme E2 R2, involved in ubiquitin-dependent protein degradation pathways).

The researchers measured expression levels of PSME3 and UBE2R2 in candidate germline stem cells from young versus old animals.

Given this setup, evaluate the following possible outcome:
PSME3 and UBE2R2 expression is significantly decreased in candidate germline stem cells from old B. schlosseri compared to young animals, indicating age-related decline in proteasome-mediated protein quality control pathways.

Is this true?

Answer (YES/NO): NO